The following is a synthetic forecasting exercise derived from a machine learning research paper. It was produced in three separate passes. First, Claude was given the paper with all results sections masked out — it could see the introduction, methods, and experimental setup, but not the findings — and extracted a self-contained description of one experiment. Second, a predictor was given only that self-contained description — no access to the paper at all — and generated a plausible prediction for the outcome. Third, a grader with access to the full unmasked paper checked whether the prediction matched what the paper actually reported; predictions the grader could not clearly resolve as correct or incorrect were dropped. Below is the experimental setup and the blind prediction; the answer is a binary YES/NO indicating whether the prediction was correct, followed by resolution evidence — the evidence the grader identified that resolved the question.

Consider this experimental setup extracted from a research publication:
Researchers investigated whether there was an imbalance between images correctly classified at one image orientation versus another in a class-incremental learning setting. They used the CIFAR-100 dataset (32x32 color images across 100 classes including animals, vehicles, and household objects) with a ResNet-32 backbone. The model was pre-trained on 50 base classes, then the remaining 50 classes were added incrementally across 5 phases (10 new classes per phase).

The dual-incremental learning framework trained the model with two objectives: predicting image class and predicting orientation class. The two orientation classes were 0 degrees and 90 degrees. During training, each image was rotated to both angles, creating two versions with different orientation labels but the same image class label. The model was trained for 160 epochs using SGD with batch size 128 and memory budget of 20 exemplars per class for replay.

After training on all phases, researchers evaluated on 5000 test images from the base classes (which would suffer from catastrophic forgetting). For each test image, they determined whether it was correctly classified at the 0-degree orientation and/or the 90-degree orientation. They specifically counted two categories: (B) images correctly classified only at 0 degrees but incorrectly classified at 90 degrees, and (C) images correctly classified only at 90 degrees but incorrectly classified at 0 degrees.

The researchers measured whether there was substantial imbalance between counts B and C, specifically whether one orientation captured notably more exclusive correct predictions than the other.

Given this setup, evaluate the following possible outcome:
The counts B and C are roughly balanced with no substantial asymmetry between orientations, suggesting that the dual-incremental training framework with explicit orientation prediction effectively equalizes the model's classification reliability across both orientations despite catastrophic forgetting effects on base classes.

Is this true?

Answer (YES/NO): YES